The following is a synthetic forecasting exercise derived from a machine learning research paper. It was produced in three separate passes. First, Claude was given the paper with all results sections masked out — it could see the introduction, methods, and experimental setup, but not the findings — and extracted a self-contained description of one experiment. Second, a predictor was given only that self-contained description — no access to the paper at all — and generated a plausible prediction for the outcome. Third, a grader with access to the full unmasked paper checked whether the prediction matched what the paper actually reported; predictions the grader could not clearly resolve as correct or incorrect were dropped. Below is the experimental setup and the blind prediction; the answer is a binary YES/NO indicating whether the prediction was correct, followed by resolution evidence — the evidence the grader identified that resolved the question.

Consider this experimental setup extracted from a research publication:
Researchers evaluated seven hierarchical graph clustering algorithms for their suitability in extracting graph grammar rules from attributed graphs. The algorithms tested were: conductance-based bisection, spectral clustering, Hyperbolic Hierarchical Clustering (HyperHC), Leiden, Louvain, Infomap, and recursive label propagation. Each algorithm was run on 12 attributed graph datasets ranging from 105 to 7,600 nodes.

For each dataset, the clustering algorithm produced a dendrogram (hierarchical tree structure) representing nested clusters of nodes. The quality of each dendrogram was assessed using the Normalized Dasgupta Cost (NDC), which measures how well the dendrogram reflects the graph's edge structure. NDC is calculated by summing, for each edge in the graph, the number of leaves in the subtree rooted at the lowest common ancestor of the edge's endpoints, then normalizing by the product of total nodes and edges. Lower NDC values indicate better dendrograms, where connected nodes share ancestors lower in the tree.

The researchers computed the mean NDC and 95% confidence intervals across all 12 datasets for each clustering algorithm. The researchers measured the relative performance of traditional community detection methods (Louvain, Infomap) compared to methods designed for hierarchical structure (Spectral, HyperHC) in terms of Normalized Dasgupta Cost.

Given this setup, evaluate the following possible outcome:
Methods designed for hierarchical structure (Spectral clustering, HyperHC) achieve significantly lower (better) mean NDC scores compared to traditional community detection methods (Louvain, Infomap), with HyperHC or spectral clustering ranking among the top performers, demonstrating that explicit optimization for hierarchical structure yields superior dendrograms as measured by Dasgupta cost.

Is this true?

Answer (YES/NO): NO